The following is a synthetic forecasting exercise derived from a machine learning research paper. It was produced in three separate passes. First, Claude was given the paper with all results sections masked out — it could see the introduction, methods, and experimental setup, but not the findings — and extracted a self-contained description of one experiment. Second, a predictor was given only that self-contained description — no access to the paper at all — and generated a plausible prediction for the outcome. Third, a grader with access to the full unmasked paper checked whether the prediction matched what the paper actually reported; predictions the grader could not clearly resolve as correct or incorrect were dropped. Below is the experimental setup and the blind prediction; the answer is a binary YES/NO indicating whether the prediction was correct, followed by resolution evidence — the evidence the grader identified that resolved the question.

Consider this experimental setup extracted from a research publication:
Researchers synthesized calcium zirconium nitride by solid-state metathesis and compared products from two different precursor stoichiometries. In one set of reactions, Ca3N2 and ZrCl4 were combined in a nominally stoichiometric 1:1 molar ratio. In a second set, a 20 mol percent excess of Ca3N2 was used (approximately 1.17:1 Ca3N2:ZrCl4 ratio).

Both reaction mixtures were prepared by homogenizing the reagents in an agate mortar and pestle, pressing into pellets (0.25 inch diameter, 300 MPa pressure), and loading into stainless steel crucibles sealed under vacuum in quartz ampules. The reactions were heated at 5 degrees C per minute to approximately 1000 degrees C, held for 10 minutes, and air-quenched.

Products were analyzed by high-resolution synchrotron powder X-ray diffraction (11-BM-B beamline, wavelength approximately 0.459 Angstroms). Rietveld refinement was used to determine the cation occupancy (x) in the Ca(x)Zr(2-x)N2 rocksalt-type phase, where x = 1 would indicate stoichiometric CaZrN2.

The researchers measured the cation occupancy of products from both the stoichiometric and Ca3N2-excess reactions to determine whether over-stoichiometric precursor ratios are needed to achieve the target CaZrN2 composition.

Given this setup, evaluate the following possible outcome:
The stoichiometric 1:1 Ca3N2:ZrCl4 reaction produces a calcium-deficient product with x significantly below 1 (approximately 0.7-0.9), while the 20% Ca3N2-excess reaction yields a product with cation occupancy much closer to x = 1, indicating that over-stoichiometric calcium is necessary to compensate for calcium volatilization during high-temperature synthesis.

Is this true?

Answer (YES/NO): NO